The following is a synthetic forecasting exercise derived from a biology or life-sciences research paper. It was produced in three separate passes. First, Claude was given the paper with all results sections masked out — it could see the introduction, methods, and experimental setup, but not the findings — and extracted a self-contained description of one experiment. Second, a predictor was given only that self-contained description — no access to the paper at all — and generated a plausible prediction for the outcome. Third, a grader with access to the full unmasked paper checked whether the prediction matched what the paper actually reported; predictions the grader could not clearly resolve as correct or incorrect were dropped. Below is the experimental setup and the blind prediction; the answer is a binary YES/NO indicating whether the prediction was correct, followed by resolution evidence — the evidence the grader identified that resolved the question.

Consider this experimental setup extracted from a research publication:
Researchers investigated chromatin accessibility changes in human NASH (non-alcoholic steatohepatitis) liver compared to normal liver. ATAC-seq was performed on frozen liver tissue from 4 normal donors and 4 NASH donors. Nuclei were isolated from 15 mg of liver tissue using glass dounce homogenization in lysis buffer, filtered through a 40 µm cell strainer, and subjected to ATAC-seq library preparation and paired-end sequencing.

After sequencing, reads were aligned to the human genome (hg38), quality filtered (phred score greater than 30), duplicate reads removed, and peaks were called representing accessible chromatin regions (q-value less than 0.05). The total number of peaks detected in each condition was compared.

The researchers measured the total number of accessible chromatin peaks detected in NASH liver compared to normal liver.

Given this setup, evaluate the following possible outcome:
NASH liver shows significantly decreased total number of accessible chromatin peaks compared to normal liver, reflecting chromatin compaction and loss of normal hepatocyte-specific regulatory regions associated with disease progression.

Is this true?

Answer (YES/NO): NO